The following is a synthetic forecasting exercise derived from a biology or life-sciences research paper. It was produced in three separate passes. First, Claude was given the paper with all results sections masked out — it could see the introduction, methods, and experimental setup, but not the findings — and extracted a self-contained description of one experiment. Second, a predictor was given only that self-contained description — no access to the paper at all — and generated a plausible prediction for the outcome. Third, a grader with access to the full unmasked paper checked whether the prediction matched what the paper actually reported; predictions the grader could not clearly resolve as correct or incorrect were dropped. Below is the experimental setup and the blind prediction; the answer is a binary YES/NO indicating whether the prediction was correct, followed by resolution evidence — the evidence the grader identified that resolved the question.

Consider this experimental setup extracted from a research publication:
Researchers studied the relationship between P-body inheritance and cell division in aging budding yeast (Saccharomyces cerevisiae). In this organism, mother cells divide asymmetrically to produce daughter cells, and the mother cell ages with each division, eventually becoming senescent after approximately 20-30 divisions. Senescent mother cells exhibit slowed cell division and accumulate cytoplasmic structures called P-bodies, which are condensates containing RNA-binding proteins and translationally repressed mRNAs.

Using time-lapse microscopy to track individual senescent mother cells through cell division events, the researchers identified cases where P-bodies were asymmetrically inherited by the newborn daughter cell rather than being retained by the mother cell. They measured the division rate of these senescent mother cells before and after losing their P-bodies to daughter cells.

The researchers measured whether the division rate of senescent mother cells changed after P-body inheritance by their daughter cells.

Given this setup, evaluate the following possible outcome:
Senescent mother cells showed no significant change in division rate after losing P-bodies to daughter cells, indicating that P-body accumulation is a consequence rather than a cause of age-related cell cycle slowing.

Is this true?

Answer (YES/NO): NO